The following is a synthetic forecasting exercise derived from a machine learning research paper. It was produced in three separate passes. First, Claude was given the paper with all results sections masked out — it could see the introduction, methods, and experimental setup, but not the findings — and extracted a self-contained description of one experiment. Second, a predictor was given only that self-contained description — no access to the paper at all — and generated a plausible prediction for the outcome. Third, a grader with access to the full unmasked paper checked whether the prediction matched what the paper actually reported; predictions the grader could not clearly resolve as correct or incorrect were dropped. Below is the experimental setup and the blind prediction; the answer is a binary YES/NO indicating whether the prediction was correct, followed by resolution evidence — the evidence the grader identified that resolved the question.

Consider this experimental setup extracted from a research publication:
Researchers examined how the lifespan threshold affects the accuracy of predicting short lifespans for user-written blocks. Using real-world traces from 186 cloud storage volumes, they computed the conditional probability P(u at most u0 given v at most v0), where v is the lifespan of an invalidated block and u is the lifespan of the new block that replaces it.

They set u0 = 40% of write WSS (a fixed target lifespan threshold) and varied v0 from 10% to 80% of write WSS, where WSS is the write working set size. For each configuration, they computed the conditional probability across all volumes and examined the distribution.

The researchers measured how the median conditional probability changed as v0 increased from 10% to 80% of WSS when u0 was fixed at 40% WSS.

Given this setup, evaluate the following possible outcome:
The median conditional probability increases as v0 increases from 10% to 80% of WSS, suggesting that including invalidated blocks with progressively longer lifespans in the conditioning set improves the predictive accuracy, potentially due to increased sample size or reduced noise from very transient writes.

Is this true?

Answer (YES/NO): NO